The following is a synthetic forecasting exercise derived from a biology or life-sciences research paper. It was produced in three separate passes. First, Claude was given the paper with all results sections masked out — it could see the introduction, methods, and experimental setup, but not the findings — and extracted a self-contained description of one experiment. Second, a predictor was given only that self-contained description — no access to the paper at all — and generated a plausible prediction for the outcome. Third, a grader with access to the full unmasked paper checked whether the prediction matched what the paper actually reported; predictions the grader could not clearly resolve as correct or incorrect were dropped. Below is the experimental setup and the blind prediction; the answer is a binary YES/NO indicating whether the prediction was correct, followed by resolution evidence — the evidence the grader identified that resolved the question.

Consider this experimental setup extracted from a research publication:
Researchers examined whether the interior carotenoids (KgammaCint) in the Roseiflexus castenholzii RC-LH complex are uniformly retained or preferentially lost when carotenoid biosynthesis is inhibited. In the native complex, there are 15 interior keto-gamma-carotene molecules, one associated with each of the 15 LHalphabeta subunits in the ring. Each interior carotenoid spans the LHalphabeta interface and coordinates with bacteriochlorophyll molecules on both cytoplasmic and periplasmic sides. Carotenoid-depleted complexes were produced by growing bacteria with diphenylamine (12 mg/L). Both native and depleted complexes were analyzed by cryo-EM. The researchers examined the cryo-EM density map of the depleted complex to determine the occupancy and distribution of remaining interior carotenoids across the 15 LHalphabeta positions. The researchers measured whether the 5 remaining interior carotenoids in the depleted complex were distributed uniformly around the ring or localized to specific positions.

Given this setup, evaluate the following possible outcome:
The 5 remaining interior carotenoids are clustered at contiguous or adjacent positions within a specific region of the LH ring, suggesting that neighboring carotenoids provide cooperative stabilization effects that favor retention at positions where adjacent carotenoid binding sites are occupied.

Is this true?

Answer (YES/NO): YES